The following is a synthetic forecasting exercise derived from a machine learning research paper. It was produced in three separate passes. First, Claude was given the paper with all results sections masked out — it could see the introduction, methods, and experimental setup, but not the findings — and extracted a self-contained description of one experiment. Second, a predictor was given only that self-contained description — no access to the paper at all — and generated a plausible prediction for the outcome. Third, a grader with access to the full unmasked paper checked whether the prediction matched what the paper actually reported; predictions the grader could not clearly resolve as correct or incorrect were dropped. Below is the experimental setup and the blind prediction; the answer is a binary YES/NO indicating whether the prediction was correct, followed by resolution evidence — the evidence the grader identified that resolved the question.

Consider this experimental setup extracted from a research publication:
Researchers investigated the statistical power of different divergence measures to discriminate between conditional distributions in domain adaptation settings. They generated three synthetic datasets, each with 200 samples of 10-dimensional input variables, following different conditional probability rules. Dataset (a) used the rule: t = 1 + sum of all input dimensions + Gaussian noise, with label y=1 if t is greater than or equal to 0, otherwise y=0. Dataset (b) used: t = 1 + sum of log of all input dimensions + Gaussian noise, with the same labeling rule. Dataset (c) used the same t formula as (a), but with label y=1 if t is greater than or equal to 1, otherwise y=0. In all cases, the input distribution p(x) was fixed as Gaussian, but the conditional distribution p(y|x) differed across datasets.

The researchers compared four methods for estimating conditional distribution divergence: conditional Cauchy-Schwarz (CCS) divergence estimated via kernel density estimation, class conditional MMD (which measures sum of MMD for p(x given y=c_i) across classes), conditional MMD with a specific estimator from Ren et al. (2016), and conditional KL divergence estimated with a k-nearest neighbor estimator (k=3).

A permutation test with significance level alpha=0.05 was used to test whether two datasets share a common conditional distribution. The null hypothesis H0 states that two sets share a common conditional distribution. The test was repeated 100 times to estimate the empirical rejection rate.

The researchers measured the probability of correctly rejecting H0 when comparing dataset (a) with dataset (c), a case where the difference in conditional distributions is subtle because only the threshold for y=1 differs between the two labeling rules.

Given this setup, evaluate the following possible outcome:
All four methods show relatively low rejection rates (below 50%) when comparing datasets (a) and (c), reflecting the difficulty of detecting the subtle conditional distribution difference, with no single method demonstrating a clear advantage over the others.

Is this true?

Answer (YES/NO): NO